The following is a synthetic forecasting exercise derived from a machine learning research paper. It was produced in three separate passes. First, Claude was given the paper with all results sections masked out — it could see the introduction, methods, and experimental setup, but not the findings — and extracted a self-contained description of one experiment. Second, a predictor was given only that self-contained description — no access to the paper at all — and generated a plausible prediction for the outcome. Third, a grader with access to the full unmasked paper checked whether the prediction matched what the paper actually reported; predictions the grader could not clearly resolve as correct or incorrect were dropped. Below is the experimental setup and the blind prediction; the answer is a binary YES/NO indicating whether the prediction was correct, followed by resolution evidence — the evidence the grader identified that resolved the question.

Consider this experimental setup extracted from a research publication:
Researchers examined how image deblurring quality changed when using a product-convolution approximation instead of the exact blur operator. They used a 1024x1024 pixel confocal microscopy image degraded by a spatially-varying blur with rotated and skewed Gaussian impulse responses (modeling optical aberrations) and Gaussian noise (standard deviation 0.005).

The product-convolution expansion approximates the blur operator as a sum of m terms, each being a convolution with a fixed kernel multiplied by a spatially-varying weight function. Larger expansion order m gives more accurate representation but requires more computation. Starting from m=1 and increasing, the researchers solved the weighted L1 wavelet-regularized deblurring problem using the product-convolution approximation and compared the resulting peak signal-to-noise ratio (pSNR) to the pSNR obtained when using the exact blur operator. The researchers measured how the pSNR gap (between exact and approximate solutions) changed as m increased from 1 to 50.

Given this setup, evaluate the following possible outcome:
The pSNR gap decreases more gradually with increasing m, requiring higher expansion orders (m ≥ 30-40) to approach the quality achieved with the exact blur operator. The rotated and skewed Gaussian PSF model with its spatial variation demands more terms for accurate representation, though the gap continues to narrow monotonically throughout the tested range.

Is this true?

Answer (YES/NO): NO